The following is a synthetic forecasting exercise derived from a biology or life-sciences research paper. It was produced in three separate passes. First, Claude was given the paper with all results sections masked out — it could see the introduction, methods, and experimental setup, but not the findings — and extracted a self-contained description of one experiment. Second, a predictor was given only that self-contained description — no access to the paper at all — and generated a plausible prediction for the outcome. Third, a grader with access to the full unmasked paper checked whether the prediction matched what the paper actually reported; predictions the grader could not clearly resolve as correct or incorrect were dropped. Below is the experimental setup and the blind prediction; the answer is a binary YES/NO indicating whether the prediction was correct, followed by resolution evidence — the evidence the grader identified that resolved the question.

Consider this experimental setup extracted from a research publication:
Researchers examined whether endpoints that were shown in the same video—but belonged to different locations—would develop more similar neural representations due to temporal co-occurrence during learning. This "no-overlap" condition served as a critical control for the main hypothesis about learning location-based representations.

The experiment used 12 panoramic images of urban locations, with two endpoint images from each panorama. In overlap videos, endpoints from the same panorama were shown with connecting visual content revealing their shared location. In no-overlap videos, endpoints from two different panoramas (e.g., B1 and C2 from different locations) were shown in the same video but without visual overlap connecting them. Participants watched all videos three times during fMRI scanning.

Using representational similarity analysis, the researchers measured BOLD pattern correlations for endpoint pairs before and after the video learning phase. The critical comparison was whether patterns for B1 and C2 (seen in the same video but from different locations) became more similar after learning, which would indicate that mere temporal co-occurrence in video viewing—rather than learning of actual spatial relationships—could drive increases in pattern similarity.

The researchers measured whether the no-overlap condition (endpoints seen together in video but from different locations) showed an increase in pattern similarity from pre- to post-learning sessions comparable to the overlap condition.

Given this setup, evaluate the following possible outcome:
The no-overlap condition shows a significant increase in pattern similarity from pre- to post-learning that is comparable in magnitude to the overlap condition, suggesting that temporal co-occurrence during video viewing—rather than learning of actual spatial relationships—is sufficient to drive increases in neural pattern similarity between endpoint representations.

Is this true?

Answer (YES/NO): NO